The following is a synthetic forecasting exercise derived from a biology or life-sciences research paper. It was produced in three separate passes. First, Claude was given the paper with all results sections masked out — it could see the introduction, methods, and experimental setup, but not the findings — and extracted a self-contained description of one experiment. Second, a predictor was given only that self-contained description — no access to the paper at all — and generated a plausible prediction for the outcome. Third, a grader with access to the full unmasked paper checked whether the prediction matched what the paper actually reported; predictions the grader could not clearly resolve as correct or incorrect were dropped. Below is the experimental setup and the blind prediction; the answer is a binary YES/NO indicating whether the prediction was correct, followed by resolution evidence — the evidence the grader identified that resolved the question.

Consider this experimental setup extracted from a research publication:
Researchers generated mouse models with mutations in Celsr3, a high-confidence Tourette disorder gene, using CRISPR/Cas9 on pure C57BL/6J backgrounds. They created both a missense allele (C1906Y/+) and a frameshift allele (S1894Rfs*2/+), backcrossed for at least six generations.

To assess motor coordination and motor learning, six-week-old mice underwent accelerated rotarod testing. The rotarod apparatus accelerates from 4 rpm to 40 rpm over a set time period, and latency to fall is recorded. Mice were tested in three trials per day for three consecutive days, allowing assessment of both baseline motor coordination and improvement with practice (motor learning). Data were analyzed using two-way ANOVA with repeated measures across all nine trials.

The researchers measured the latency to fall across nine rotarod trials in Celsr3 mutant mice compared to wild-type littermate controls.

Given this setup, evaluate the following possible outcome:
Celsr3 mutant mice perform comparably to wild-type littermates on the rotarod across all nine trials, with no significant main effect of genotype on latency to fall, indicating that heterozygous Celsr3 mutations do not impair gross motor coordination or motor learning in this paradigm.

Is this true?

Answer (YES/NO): NO